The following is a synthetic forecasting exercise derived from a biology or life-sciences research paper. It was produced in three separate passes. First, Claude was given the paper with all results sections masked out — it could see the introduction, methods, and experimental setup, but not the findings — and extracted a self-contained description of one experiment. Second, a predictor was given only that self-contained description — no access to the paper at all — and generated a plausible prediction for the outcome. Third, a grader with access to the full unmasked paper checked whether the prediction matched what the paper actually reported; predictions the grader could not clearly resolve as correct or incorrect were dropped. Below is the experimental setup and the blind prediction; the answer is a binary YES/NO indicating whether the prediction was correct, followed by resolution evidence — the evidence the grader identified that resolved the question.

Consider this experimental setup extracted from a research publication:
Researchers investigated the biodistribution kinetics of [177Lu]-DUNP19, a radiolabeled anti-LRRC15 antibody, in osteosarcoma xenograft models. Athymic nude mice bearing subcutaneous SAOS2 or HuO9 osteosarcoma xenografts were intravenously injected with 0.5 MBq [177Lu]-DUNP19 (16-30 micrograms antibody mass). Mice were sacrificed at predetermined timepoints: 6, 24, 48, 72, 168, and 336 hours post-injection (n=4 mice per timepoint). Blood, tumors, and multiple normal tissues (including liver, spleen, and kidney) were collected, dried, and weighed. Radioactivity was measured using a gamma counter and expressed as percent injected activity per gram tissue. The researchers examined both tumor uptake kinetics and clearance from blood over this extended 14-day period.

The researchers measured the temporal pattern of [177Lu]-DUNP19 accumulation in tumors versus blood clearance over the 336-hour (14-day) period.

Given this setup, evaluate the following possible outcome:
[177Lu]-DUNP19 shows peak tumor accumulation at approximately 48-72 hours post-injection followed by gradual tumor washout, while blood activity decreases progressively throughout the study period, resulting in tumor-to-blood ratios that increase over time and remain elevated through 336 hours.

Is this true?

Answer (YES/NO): NO